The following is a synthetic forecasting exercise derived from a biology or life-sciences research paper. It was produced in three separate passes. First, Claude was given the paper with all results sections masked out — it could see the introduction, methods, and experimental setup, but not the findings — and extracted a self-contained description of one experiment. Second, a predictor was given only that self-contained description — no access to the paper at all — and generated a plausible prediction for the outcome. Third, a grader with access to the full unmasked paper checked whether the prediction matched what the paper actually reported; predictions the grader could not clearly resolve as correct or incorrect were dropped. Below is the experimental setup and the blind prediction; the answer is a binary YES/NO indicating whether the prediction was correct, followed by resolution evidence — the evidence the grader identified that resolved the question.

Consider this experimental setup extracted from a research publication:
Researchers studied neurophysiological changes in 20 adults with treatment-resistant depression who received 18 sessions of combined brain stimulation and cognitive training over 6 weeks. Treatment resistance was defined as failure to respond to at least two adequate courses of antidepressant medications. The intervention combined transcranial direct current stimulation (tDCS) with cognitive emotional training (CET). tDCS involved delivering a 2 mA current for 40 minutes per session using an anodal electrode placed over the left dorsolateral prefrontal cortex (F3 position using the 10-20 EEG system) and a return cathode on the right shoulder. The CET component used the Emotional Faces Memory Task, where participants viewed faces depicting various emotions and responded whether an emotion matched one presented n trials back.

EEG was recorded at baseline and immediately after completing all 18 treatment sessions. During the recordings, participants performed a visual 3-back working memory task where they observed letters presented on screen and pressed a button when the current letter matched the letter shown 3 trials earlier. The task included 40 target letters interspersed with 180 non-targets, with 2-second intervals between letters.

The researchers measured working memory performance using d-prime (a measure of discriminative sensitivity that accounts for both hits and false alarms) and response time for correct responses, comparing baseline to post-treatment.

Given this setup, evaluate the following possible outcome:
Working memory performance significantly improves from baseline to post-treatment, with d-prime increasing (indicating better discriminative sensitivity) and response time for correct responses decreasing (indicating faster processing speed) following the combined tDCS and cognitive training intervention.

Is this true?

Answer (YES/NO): NO